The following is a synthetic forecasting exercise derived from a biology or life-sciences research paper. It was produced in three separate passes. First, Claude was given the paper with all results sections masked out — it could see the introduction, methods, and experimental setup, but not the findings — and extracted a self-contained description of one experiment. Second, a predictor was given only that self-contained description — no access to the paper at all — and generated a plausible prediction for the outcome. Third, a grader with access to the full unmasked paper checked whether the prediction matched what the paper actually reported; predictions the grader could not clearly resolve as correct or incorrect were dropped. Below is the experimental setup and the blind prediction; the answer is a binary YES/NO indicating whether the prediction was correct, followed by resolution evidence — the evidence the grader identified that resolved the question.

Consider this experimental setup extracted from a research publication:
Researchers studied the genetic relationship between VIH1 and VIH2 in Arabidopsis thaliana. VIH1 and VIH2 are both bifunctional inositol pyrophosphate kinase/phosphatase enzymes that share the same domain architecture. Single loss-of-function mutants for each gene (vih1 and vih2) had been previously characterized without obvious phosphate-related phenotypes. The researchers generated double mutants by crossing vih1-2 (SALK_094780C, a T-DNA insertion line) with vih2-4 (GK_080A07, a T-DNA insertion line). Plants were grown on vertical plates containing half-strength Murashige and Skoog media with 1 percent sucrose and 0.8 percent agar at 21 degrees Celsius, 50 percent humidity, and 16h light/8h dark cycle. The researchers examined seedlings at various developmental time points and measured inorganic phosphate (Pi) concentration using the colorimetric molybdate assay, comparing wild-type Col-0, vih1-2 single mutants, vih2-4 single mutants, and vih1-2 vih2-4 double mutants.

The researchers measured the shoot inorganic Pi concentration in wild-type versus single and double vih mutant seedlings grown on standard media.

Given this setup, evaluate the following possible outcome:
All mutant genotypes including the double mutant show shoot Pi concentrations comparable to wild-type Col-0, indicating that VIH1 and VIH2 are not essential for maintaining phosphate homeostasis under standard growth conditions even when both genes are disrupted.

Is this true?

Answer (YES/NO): NO